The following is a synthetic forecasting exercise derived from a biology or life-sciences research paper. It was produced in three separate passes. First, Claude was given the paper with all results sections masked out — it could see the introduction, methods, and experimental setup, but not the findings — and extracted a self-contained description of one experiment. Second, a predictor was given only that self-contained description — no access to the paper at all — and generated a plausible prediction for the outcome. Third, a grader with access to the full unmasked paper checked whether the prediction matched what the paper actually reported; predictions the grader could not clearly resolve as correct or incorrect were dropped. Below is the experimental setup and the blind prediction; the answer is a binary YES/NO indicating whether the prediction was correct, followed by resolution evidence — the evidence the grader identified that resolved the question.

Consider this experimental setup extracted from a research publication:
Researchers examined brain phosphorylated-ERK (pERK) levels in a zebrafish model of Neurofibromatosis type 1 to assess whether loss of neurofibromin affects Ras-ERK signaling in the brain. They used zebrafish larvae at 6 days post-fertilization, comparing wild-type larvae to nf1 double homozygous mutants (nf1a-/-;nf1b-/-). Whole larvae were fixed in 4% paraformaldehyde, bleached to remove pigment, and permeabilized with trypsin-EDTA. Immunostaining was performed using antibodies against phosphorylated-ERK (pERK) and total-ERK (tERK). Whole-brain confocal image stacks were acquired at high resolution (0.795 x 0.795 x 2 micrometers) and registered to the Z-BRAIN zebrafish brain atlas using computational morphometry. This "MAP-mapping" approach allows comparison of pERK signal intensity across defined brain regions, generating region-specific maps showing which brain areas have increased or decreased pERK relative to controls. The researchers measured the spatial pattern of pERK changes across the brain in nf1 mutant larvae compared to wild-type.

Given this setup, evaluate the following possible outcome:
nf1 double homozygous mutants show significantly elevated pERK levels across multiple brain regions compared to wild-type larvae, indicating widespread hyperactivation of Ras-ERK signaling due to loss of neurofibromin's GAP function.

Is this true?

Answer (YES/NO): NO